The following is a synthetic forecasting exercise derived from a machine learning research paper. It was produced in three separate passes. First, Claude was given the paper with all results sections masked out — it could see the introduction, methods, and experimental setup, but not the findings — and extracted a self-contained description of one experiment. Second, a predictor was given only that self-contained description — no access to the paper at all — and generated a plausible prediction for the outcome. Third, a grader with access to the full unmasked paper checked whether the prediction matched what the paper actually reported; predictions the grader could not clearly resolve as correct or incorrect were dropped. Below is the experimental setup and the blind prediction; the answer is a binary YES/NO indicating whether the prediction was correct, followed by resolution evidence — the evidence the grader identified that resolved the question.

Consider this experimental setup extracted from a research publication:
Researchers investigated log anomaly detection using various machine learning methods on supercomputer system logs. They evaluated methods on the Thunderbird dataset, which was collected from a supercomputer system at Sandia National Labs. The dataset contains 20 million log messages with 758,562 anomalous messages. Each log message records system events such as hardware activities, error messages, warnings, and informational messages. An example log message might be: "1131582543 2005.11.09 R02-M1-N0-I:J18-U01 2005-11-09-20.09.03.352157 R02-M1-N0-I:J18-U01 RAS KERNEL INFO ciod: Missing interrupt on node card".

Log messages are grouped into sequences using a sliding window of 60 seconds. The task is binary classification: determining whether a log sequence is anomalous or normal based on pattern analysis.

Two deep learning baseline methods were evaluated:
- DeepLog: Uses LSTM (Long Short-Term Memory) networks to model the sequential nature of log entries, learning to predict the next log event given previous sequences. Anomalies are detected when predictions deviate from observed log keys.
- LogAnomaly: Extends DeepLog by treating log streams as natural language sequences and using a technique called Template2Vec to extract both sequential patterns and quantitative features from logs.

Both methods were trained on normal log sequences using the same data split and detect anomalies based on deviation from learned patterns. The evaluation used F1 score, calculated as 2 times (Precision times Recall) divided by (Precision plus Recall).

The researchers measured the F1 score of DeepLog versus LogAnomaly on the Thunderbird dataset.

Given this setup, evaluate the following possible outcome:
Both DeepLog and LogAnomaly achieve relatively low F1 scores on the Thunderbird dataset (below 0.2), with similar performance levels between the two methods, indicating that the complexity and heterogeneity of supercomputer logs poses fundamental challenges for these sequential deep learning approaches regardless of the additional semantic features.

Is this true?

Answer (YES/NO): NO